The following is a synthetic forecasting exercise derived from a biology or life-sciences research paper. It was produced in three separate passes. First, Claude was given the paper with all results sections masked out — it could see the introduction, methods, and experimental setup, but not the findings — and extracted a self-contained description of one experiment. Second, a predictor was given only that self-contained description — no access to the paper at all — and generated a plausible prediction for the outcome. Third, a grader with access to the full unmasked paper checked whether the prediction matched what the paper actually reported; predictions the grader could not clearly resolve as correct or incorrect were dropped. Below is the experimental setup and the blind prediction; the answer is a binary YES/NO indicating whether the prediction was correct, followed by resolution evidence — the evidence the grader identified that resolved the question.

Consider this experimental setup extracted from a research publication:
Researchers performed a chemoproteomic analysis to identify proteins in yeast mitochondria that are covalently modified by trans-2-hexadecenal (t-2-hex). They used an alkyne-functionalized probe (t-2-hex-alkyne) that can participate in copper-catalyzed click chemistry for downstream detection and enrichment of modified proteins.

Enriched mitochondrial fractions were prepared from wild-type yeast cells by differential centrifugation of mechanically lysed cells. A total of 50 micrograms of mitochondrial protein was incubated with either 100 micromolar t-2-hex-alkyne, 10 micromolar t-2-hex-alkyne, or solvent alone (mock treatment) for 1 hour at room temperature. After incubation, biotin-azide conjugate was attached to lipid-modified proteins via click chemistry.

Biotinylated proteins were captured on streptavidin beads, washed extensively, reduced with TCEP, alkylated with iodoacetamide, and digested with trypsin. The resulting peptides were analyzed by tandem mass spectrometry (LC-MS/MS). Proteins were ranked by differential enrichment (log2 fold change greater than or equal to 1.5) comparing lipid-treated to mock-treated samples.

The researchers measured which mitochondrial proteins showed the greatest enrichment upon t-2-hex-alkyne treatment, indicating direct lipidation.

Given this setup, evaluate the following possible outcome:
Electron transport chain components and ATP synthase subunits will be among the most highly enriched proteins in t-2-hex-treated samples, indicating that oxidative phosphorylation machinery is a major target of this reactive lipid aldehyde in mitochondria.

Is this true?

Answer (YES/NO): NO